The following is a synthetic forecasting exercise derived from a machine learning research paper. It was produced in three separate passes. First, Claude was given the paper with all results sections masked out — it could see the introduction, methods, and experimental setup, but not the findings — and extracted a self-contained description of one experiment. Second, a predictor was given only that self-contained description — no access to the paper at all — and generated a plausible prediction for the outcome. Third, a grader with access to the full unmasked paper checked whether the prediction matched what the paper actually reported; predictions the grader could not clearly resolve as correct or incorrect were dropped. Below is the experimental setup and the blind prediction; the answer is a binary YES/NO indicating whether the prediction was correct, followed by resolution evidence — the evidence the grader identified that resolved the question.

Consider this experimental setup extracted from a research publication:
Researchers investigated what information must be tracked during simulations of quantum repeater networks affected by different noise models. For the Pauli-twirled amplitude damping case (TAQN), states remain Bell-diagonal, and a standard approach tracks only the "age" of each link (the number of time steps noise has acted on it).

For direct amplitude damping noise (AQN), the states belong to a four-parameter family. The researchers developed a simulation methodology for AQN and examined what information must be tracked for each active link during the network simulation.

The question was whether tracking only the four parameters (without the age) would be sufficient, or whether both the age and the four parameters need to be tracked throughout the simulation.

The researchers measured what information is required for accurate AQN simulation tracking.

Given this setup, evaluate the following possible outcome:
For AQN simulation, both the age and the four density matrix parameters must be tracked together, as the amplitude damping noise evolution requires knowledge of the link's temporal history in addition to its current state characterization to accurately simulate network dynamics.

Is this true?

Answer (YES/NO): YES